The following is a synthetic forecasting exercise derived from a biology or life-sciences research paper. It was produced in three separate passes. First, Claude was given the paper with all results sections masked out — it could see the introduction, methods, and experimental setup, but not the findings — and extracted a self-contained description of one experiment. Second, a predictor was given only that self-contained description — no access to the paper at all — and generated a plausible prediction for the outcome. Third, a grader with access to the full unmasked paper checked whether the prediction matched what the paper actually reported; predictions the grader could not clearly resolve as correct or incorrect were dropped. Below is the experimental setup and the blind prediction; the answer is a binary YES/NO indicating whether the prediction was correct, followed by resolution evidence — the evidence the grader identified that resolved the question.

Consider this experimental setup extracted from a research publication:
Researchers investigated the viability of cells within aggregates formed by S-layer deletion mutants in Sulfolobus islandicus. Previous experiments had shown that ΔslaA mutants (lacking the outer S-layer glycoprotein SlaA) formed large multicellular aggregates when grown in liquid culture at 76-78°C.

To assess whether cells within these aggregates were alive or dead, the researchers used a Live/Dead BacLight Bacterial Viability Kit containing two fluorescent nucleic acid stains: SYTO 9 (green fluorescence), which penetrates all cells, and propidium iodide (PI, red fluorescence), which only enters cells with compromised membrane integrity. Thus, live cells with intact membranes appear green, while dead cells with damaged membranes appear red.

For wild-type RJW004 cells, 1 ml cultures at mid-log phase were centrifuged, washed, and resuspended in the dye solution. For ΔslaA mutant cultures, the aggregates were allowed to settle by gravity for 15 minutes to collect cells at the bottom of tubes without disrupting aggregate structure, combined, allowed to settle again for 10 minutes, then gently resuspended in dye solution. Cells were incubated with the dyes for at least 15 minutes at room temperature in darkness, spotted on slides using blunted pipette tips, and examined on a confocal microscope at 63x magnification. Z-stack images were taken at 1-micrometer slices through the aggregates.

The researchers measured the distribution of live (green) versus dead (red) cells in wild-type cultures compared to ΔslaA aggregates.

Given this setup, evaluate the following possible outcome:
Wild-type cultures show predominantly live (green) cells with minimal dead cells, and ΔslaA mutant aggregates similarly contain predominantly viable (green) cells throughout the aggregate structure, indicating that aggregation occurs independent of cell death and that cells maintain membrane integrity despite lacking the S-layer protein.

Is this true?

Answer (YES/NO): YES